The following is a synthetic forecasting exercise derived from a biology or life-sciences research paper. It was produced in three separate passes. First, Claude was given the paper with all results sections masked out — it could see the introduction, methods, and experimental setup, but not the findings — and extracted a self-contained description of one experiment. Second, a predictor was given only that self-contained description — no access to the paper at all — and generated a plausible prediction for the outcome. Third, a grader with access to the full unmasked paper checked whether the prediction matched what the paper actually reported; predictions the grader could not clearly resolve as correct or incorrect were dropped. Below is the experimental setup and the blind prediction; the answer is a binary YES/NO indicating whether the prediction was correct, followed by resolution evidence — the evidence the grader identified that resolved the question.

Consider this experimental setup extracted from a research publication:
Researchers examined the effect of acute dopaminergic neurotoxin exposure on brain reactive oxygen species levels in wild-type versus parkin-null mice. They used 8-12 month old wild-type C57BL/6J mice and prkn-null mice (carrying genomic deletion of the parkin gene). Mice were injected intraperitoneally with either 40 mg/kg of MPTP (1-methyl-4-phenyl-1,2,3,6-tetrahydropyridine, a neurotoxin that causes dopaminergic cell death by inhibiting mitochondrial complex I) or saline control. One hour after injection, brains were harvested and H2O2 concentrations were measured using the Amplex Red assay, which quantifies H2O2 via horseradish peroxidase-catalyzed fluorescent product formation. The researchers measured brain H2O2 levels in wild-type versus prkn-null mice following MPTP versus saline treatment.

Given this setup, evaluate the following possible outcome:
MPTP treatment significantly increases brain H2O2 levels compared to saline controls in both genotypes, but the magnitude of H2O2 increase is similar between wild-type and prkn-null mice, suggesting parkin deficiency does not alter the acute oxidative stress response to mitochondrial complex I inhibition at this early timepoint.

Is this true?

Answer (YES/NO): NO